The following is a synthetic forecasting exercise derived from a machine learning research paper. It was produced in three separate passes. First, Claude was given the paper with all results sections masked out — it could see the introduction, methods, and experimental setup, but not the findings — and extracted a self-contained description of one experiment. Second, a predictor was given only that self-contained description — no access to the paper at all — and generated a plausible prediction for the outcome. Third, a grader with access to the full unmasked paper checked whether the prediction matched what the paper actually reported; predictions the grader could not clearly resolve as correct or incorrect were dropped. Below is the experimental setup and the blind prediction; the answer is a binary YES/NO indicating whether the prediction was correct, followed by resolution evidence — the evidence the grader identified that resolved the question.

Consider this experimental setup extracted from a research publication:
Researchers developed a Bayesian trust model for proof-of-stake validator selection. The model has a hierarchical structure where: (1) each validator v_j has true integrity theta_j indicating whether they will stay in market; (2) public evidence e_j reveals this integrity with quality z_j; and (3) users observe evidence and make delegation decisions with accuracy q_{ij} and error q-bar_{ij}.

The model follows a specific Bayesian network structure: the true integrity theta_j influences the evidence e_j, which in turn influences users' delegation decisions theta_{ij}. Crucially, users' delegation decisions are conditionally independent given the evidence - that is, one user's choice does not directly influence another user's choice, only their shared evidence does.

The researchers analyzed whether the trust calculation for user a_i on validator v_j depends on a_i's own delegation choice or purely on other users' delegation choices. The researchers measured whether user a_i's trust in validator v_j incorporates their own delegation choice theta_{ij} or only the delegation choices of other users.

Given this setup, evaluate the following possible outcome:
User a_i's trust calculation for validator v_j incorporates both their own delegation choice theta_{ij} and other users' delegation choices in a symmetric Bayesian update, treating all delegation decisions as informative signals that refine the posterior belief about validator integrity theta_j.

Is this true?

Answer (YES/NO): YES